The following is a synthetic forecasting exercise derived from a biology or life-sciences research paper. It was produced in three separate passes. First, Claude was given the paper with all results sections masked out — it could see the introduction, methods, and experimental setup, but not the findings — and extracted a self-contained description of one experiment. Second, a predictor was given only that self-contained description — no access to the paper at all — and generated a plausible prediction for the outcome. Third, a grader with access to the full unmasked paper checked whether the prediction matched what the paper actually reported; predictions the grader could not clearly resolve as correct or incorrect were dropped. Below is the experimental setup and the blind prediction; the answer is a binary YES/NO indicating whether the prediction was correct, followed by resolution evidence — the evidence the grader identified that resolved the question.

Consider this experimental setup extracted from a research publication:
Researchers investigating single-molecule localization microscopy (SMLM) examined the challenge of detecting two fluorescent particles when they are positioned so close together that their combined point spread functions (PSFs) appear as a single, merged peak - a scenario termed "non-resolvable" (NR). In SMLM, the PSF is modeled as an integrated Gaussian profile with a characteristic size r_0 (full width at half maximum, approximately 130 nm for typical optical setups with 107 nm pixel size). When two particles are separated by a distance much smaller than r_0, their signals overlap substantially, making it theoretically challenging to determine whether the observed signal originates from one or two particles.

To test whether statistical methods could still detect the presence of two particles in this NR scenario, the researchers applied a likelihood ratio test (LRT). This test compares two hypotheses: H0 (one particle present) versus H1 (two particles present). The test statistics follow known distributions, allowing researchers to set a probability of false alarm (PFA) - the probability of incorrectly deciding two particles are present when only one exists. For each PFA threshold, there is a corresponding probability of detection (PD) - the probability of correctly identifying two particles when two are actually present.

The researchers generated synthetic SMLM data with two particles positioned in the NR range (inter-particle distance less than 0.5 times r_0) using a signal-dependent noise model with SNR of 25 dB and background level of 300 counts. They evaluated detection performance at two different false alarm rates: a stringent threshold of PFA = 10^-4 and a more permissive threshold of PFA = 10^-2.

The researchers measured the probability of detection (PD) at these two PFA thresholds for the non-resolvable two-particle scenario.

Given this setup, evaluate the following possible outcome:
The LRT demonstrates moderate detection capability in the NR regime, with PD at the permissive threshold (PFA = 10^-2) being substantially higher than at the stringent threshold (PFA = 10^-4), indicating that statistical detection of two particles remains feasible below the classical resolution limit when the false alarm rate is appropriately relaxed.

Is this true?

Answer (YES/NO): NO